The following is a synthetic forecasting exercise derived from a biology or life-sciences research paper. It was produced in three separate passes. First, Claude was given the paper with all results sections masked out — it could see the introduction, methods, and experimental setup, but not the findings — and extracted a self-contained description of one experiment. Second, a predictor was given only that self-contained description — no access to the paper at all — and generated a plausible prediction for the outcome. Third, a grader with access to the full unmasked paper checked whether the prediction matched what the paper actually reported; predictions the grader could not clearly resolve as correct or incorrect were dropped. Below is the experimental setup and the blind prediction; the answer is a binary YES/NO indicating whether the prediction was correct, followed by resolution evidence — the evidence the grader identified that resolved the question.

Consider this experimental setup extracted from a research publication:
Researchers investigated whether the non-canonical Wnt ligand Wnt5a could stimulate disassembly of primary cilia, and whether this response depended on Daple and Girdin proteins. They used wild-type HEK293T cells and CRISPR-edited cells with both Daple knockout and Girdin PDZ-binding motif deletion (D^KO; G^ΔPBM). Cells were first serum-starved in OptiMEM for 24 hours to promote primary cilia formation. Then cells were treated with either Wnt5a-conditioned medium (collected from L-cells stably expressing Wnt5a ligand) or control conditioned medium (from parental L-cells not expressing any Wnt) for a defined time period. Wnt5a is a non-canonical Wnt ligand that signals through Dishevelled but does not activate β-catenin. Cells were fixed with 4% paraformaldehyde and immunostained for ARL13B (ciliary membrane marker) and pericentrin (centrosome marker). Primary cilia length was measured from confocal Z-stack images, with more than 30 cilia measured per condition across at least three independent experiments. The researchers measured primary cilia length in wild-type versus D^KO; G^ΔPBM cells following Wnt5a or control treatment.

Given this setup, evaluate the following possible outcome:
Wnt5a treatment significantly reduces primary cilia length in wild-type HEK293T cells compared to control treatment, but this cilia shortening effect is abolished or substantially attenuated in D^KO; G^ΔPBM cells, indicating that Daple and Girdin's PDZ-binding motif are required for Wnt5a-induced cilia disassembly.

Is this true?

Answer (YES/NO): YES